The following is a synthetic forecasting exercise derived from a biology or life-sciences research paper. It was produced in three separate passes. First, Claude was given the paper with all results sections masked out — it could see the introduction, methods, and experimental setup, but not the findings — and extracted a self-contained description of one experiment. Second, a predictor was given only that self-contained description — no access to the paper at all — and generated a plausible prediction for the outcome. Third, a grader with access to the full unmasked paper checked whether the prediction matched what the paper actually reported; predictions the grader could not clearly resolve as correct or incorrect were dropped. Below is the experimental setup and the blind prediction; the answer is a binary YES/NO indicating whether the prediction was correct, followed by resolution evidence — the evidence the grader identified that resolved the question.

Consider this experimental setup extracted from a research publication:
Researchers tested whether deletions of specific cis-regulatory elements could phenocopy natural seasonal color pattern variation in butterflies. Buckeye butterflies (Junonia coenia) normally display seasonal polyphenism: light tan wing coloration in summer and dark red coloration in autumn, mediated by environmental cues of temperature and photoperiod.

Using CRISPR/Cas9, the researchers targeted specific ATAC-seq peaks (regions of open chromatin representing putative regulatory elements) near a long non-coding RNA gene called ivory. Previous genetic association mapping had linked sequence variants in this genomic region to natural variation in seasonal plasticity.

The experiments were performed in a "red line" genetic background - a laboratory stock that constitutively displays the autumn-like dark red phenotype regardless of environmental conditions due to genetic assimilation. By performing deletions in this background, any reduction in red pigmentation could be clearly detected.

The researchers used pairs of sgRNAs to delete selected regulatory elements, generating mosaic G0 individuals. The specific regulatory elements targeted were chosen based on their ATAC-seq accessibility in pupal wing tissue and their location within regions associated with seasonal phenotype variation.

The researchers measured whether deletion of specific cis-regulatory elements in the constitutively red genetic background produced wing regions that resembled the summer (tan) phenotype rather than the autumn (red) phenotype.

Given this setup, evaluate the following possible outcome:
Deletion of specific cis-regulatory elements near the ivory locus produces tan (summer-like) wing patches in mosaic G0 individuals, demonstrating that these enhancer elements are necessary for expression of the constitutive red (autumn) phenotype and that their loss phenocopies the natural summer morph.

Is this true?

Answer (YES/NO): YES